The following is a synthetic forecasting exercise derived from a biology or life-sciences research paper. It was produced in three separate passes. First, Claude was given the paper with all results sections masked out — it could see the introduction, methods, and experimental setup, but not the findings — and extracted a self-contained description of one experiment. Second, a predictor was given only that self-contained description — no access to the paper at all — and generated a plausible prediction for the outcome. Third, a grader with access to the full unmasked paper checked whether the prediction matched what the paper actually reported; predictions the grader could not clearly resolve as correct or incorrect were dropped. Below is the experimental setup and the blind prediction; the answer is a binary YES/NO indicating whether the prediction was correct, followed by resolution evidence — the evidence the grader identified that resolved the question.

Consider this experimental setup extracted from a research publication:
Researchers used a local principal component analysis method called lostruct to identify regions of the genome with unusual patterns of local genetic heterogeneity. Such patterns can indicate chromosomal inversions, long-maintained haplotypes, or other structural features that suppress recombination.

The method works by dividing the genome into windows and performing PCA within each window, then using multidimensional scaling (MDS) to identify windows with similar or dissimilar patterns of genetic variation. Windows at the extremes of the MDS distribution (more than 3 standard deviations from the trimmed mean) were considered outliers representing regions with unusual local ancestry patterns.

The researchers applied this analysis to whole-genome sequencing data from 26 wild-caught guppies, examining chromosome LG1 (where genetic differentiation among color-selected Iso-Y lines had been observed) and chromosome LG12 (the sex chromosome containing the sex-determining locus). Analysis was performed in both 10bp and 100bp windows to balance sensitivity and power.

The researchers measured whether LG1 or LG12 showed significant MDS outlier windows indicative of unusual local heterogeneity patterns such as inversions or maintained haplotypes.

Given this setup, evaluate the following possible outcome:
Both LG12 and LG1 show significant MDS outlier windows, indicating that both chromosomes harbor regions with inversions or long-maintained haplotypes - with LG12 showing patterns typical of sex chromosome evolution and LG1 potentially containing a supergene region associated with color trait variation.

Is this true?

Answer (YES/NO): YES